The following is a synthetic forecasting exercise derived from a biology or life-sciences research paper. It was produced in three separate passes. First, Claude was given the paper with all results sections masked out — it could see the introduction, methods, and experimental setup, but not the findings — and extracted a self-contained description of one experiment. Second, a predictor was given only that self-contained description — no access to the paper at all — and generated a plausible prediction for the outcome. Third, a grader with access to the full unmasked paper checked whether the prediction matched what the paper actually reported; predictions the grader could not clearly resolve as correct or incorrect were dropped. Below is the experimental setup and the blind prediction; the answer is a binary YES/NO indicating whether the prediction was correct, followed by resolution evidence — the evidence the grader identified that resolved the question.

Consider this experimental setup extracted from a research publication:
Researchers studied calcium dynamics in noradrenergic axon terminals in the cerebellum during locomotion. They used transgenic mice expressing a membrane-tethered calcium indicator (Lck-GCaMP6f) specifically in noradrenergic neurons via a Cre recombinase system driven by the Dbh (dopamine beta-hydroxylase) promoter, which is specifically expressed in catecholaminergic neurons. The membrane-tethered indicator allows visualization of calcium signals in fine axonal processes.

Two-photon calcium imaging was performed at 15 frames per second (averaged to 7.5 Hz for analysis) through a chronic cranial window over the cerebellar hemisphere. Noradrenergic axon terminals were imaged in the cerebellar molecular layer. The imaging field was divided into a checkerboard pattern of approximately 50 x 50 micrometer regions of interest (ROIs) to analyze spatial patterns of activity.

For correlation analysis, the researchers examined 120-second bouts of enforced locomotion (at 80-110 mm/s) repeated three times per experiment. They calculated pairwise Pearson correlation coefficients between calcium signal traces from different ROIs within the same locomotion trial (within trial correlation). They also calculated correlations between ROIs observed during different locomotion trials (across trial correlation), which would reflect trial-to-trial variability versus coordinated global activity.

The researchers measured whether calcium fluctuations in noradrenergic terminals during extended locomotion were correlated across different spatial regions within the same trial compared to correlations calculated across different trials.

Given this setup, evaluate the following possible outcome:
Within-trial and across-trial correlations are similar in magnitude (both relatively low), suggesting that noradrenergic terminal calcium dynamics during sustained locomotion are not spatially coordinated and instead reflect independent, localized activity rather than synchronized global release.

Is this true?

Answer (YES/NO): NO